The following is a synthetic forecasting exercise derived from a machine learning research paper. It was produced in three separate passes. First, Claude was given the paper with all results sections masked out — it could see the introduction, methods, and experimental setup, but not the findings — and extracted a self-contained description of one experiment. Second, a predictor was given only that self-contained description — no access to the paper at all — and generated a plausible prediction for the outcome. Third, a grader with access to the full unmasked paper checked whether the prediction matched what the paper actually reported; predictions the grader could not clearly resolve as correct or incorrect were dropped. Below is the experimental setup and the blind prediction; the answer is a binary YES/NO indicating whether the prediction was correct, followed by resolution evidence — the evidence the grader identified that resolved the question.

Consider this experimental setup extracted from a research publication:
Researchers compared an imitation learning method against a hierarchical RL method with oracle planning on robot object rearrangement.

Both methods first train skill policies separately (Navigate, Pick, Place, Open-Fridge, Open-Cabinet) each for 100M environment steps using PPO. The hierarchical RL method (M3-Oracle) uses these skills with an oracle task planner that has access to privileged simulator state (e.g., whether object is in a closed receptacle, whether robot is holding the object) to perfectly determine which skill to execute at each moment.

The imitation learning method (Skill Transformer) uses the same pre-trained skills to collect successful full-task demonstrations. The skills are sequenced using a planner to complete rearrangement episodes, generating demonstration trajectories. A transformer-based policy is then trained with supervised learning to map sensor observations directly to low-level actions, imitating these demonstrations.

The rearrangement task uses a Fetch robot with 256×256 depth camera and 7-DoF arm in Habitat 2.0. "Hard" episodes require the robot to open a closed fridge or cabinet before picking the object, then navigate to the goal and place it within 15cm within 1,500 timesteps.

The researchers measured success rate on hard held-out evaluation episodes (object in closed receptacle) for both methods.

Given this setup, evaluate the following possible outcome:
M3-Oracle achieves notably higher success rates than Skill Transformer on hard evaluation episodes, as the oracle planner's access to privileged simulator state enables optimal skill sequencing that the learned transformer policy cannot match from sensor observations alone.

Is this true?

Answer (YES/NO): NO